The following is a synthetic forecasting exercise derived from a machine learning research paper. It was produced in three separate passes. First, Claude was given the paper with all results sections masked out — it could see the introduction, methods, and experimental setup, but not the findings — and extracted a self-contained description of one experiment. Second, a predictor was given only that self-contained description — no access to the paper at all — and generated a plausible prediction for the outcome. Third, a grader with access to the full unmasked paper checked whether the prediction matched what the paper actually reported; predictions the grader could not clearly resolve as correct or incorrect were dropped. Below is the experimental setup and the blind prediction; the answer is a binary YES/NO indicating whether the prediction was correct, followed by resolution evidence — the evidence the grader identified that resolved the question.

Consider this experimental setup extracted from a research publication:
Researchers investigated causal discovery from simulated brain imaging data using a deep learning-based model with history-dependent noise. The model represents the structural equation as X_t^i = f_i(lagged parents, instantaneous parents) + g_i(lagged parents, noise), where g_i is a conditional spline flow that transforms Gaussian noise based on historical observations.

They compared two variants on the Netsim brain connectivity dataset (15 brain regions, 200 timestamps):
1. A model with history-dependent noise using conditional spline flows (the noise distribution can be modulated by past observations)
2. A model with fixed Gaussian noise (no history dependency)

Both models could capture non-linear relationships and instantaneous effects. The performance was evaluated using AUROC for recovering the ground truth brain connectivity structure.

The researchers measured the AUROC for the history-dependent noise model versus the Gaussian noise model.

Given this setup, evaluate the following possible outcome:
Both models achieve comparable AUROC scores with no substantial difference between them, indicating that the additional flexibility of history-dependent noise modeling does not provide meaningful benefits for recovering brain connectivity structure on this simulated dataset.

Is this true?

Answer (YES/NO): NO